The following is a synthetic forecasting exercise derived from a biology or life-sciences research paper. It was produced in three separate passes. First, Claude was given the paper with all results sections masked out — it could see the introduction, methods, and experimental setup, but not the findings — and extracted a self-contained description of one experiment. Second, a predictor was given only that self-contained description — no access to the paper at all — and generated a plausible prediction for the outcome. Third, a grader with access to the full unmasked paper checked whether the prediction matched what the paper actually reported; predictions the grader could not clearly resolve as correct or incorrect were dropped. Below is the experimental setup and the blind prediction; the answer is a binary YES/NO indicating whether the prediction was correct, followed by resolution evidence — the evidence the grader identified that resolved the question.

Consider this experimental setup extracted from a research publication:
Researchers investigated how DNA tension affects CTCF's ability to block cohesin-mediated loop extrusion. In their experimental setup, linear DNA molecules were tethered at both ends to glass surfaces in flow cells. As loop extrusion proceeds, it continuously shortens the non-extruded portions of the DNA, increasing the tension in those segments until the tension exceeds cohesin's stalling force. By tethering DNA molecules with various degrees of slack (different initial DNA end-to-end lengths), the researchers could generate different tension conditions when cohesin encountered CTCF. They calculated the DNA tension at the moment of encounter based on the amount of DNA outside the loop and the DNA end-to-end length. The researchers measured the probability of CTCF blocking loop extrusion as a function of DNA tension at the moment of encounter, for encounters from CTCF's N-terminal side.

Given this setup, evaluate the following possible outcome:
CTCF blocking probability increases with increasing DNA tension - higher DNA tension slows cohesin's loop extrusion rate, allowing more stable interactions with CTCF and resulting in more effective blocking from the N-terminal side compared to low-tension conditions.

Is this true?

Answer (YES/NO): YES